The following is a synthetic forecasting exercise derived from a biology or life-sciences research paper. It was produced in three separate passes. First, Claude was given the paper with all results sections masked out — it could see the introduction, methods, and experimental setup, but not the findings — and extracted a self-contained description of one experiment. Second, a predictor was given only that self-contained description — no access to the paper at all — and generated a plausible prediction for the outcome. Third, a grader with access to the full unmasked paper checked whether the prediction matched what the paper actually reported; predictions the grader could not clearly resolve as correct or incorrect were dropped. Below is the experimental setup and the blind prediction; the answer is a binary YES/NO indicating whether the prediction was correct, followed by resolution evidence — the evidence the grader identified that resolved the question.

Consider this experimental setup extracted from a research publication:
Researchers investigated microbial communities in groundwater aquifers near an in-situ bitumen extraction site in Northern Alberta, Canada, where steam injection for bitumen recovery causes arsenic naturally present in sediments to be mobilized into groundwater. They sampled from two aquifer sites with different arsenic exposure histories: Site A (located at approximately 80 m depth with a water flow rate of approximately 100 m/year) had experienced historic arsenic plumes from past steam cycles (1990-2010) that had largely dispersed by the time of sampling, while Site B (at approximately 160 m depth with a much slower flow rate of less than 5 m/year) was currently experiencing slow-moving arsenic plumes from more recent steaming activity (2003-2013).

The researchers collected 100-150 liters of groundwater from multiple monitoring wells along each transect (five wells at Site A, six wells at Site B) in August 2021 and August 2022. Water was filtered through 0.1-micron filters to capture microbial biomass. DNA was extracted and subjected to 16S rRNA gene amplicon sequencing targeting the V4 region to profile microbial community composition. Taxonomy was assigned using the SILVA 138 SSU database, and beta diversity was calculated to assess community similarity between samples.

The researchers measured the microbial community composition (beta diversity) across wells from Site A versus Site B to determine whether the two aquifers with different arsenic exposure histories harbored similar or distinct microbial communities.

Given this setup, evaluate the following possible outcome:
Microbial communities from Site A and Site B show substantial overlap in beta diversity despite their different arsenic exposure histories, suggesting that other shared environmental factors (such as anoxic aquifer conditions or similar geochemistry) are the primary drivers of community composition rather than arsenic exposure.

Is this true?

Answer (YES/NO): NO